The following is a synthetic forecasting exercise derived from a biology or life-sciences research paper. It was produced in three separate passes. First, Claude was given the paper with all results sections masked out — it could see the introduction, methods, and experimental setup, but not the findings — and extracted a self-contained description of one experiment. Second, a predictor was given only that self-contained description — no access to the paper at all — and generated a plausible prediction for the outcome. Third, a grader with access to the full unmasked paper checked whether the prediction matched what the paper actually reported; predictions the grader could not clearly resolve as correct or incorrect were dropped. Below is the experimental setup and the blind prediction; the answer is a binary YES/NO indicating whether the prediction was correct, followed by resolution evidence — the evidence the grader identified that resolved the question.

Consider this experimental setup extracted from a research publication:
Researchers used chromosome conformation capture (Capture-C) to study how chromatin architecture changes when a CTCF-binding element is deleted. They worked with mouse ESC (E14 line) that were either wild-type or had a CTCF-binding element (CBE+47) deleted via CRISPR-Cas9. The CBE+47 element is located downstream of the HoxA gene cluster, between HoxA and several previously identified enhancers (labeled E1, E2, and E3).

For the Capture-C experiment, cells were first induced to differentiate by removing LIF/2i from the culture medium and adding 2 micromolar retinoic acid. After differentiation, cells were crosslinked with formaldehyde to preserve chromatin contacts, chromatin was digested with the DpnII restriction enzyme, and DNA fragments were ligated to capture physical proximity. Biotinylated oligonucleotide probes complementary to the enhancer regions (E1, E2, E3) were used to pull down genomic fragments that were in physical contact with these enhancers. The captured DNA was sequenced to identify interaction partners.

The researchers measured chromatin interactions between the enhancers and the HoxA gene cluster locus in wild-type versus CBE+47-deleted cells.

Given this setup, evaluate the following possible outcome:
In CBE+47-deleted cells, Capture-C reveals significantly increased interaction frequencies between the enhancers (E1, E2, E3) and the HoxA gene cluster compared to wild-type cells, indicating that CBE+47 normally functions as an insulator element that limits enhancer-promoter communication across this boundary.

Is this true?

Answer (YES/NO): NO